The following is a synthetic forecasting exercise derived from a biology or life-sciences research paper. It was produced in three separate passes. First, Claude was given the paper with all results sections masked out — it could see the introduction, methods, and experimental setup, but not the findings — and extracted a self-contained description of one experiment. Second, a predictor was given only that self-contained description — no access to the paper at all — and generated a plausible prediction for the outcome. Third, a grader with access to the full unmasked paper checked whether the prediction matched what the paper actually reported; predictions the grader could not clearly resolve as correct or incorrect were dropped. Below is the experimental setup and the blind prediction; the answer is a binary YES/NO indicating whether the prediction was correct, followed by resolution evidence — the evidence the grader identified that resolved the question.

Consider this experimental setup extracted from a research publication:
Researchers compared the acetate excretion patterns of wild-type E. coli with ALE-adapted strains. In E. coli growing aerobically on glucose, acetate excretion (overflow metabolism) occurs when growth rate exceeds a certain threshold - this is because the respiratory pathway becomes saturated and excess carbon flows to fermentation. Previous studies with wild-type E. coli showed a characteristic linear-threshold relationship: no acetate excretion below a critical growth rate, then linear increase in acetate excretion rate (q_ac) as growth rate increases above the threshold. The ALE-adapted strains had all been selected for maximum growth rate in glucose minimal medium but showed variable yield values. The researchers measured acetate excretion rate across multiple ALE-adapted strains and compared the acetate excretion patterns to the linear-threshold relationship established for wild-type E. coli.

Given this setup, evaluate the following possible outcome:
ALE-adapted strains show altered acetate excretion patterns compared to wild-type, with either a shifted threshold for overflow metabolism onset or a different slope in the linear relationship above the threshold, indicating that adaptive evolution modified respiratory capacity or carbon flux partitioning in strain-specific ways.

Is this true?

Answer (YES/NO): NO